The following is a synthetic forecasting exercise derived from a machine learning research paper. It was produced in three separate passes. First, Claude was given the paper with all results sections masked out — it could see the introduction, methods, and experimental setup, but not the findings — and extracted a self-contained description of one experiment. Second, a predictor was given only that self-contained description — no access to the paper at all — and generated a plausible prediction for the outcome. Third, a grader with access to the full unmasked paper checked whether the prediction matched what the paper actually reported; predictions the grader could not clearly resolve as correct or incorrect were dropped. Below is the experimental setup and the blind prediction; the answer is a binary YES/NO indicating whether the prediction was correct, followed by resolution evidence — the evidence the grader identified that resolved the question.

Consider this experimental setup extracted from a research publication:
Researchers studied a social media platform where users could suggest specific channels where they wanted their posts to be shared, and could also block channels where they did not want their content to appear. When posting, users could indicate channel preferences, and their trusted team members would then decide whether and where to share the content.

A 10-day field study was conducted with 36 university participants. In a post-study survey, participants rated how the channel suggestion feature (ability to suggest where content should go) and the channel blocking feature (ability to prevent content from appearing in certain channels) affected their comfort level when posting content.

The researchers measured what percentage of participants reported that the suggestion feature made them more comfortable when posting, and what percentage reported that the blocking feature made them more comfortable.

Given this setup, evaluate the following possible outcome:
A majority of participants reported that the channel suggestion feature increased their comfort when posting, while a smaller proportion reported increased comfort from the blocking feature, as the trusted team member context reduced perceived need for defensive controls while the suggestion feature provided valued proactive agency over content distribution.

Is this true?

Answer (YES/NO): YES